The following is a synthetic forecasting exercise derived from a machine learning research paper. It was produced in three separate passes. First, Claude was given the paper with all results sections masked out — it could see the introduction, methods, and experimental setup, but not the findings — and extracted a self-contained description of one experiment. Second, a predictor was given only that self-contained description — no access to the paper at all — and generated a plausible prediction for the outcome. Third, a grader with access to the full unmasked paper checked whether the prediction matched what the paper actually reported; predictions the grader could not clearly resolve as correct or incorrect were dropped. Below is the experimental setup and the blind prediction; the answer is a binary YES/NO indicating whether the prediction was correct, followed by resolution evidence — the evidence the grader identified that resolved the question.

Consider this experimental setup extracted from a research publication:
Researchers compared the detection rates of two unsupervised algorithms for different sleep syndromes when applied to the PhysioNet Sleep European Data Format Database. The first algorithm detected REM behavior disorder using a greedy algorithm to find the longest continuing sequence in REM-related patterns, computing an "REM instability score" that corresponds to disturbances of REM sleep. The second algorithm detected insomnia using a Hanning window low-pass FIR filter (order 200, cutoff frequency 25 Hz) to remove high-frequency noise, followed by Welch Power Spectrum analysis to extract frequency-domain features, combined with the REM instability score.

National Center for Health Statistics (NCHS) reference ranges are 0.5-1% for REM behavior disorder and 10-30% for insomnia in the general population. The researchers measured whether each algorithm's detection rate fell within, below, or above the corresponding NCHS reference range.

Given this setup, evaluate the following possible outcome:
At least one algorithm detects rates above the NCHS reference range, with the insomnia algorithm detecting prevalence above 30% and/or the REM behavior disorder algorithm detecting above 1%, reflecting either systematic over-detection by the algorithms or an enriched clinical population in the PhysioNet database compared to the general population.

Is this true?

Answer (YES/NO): NO